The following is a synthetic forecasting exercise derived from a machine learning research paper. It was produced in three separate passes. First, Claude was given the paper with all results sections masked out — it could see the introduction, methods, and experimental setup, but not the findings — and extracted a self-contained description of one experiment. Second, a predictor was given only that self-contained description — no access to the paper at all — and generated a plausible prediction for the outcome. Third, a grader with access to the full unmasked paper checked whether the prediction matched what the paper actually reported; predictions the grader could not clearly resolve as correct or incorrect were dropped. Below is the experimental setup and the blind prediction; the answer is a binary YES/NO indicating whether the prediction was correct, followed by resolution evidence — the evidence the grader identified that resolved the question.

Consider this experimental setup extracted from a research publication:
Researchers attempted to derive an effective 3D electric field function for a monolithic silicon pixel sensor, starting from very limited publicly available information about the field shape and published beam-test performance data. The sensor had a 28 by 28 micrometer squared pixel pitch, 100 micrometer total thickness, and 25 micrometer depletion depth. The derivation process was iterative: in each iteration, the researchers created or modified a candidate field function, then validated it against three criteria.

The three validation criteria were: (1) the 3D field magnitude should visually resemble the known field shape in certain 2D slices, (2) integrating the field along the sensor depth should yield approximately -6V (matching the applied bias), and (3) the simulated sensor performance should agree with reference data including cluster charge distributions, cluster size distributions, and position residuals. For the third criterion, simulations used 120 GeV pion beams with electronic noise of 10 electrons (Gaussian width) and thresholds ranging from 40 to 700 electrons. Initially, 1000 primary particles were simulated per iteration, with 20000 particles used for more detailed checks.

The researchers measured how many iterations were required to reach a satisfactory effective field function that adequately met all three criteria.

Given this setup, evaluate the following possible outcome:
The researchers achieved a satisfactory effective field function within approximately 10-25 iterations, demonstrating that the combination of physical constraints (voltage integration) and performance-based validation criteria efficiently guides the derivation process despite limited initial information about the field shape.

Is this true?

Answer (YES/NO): NO